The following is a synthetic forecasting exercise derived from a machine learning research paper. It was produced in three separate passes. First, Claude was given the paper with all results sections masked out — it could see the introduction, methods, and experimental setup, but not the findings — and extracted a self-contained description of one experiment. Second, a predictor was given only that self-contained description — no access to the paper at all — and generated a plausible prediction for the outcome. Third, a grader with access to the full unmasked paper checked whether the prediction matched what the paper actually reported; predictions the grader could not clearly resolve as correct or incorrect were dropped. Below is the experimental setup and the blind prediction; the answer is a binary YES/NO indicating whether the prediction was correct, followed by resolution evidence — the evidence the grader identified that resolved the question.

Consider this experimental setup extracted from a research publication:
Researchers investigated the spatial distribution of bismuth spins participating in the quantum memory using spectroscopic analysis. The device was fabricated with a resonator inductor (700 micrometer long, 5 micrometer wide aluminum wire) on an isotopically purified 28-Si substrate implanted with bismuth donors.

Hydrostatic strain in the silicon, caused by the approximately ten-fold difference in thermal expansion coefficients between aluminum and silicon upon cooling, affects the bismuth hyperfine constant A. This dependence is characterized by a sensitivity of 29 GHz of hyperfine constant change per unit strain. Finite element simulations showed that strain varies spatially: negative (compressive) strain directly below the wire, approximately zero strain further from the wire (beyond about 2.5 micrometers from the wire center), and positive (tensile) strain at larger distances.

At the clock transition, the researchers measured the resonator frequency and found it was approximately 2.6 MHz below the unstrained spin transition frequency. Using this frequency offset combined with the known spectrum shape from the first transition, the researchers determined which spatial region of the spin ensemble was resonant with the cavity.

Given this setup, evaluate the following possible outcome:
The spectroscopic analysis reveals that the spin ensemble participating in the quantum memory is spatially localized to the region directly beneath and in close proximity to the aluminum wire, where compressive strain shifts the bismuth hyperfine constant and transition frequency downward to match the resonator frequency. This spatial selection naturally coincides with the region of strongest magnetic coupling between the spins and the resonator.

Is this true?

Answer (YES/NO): YES